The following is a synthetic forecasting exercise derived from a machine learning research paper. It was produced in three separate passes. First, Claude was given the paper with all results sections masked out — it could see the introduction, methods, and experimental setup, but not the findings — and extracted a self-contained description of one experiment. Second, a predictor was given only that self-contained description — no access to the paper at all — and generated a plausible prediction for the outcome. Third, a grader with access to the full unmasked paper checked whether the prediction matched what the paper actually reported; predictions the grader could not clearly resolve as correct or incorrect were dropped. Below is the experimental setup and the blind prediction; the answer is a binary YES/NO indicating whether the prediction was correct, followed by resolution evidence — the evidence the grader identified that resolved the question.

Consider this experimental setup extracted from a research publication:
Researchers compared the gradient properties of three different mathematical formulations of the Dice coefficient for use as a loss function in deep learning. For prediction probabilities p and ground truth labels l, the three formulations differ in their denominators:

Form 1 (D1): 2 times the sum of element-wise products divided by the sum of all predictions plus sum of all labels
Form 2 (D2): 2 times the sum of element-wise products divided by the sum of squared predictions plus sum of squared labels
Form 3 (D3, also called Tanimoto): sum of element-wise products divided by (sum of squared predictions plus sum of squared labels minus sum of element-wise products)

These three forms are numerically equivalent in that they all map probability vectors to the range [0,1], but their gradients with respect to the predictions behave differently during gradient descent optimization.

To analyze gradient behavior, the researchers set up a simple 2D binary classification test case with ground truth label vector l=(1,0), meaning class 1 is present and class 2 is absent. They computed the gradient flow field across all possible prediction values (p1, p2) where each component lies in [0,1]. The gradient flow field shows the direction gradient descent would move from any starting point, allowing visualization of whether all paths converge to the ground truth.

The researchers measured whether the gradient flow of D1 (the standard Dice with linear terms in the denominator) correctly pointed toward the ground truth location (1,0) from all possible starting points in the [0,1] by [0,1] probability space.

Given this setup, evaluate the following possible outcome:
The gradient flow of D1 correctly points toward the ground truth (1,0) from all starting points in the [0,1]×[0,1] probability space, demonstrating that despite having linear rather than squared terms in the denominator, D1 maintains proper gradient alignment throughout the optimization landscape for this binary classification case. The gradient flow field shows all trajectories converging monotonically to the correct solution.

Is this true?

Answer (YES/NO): NO